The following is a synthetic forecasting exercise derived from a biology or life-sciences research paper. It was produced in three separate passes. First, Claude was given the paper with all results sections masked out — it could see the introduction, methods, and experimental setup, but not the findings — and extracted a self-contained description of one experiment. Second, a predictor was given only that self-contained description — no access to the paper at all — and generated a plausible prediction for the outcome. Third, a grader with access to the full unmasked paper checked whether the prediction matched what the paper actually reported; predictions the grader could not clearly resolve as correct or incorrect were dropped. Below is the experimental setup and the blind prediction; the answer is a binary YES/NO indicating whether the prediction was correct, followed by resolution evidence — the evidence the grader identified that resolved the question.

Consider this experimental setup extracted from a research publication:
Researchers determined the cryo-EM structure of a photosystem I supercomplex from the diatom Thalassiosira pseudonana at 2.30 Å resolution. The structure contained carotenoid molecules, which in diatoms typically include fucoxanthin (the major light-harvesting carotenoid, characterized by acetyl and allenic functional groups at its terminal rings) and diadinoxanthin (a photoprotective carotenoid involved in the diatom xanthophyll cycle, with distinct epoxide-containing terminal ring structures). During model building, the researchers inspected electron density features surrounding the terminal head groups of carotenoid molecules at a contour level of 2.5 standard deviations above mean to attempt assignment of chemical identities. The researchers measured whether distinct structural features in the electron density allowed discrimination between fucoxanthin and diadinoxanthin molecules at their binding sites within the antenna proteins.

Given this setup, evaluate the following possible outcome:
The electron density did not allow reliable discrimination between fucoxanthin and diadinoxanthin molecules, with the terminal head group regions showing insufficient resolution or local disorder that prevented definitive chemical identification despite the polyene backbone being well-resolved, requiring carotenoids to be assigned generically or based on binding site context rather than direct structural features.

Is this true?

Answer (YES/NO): NO